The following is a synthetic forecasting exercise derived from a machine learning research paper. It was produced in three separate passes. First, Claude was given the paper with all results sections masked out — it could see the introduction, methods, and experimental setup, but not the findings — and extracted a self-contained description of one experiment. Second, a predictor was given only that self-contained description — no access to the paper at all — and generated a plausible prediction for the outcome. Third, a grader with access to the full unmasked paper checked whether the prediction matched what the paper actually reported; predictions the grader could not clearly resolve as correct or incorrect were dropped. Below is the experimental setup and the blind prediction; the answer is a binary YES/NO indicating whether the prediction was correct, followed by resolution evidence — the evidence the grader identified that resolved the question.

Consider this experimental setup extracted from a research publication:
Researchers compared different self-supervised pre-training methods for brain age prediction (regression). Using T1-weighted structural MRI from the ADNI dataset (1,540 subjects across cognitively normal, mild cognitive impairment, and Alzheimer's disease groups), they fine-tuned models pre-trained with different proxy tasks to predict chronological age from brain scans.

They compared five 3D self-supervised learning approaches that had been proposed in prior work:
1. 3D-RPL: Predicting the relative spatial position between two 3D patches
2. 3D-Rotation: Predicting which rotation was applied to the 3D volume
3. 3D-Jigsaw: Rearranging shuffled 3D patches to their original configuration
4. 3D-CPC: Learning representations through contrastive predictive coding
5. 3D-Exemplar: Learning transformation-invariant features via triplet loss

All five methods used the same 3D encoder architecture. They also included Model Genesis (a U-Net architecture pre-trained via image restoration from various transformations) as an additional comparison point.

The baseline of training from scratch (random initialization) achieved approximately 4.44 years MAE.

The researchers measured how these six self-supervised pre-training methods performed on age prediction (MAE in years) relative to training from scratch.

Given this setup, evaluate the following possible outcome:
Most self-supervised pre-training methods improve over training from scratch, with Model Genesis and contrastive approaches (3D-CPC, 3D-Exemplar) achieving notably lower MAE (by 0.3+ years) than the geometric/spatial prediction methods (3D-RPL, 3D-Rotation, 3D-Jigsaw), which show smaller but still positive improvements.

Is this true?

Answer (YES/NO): NO